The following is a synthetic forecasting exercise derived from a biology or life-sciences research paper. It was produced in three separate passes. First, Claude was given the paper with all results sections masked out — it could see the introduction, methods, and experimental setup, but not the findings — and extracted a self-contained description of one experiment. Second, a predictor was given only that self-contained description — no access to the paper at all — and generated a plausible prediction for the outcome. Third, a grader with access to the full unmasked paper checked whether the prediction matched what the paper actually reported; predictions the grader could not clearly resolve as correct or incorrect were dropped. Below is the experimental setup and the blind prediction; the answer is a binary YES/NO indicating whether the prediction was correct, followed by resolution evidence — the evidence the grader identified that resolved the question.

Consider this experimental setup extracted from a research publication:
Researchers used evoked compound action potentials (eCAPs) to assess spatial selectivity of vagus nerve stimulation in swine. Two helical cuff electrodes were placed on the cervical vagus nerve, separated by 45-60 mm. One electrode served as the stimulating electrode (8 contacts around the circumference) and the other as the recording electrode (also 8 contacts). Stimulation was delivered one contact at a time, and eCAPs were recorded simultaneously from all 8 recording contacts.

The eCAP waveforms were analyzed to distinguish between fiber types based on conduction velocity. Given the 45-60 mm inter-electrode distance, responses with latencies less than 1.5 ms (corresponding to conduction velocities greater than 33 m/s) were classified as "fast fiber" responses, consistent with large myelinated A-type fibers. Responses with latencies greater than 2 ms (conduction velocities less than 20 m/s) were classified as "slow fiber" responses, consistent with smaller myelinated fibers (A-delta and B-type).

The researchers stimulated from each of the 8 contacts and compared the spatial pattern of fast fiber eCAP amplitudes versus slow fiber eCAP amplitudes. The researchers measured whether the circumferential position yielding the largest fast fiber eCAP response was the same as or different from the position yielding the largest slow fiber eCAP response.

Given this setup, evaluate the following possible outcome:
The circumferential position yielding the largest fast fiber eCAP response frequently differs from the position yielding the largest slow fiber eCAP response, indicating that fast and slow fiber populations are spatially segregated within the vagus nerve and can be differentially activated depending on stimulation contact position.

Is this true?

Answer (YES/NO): YES